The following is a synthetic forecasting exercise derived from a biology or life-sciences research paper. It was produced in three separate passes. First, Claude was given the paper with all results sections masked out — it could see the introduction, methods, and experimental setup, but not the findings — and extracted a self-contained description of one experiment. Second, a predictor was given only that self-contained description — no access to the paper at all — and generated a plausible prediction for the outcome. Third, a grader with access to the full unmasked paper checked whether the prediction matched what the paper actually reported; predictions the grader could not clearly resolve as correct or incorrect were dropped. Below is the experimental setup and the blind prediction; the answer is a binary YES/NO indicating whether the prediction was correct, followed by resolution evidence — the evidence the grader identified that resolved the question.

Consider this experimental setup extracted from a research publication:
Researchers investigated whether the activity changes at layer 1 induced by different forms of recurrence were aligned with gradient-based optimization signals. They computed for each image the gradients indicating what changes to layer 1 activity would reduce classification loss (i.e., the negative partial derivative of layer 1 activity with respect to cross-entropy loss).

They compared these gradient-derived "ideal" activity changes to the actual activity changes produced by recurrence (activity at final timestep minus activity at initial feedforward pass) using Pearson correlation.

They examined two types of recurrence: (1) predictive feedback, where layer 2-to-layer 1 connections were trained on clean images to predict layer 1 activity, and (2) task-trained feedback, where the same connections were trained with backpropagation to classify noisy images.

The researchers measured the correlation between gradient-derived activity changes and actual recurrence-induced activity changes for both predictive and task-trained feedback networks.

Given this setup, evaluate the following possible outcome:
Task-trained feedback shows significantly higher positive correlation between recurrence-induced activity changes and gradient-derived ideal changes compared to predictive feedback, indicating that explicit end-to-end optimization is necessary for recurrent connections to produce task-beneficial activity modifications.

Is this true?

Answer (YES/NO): NO